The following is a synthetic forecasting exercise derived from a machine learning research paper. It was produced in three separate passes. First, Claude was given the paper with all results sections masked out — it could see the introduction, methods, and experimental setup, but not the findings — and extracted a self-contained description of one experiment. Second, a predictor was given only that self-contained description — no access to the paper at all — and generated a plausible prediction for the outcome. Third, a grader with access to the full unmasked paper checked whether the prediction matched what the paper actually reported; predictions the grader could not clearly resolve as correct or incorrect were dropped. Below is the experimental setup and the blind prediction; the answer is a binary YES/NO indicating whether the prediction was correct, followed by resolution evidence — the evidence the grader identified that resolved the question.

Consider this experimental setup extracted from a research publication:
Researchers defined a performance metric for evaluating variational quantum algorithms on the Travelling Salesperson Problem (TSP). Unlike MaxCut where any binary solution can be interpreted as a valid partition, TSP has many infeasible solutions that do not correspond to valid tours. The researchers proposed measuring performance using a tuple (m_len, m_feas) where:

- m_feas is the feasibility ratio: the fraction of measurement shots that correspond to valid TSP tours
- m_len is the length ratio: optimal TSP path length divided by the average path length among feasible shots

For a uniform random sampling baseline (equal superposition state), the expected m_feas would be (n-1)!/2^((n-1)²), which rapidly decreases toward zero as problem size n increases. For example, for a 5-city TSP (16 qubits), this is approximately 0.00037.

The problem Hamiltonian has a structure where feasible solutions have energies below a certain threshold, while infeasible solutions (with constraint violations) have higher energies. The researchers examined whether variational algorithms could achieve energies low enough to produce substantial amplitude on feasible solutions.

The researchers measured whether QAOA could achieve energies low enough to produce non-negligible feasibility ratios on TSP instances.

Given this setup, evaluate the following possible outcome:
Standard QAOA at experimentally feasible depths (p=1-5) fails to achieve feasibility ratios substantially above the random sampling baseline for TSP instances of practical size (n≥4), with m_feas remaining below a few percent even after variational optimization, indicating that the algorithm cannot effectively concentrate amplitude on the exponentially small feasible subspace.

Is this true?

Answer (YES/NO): YES